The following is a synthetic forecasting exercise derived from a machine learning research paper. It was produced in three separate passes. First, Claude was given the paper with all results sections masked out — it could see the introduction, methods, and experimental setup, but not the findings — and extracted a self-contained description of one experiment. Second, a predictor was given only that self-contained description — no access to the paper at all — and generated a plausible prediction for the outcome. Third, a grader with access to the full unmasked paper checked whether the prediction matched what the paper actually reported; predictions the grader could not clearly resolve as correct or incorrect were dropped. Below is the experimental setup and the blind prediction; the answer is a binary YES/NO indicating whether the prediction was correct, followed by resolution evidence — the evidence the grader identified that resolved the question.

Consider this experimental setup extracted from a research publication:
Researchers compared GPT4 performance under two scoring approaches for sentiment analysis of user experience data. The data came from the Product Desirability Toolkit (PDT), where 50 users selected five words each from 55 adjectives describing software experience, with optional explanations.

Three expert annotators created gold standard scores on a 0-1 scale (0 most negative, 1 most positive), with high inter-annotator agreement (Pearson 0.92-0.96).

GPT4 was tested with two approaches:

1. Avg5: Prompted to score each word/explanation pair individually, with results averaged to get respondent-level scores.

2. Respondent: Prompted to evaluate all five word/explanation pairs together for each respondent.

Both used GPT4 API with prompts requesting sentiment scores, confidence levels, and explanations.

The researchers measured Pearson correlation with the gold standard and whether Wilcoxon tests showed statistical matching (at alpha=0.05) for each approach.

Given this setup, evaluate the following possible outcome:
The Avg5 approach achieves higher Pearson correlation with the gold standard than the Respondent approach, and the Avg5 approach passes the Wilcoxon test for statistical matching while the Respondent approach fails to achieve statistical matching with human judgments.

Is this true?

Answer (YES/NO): NO